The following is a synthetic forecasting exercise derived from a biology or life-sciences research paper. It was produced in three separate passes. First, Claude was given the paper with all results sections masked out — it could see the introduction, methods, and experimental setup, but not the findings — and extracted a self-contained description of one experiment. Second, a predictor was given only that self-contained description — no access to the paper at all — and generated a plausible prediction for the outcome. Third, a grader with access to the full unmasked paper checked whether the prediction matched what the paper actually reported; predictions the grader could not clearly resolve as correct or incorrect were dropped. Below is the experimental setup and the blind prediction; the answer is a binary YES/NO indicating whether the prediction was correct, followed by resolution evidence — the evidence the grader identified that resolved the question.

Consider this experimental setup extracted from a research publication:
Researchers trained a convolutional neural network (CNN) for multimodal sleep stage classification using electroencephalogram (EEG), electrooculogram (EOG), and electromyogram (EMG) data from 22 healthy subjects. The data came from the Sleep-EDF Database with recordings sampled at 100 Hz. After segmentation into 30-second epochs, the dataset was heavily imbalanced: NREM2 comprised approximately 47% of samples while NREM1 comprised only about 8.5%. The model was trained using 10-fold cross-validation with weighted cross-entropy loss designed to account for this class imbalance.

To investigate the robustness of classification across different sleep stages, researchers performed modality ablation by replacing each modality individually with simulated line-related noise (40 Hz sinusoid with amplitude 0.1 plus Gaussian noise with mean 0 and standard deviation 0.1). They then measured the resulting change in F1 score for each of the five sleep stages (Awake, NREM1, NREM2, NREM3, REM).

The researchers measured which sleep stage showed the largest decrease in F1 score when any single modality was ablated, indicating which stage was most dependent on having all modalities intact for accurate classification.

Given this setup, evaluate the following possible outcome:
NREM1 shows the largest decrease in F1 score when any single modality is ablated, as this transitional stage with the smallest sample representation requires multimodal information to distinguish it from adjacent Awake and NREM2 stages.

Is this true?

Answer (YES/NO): NO